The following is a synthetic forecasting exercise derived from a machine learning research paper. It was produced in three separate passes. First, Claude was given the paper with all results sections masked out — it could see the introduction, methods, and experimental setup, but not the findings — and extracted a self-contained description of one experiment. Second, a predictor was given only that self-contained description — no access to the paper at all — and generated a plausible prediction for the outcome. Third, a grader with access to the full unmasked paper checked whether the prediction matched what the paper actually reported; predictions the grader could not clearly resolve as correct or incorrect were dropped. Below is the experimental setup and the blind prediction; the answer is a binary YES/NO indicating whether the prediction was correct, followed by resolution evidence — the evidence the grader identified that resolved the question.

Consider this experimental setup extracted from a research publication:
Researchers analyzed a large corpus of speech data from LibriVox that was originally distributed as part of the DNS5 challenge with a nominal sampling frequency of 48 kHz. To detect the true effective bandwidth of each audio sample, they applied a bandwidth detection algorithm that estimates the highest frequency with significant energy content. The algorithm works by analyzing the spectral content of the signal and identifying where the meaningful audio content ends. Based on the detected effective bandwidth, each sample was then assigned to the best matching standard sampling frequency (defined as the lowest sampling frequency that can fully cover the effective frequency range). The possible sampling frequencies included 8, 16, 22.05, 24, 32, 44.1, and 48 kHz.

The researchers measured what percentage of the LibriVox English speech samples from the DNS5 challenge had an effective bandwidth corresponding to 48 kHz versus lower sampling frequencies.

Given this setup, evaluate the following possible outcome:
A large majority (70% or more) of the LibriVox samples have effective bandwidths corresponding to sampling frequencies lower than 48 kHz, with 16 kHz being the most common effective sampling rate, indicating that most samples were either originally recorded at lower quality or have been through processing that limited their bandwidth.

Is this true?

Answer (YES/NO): NO